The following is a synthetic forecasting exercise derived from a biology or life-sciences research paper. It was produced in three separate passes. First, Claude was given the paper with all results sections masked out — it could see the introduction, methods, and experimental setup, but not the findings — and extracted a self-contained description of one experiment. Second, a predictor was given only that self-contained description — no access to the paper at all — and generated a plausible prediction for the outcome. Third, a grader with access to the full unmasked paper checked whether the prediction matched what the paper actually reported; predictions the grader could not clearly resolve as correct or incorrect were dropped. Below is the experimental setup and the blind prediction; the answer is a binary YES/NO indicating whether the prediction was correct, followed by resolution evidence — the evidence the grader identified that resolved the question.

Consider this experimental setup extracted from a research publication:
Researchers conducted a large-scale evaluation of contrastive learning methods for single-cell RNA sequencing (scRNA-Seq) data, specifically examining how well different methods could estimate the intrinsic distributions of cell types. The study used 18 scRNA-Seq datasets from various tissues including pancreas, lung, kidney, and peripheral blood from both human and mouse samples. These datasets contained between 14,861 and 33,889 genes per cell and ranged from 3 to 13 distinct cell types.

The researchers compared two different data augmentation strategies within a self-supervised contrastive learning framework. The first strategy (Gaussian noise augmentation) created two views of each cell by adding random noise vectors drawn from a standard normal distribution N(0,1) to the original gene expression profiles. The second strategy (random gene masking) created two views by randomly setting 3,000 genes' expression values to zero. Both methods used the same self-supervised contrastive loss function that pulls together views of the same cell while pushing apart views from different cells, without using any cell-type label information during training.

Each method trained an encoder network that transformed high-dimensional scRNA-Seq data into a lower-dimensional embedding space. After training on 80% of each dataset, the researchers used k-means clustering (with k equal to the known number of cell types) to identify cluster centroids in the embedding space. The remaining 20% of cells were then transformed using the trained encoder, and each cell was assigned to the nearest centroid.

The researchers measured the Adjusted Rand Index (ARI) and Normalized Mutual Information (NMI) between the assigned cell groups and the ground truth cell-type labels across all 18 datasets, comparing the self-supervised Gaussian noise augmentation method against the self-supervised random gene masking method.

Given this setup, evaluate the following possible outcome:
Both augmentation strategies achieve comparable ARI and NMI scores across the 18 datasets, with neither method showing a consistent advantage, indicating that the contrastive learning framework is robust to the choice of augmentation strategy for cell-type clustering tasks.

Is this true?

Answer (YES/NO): NO